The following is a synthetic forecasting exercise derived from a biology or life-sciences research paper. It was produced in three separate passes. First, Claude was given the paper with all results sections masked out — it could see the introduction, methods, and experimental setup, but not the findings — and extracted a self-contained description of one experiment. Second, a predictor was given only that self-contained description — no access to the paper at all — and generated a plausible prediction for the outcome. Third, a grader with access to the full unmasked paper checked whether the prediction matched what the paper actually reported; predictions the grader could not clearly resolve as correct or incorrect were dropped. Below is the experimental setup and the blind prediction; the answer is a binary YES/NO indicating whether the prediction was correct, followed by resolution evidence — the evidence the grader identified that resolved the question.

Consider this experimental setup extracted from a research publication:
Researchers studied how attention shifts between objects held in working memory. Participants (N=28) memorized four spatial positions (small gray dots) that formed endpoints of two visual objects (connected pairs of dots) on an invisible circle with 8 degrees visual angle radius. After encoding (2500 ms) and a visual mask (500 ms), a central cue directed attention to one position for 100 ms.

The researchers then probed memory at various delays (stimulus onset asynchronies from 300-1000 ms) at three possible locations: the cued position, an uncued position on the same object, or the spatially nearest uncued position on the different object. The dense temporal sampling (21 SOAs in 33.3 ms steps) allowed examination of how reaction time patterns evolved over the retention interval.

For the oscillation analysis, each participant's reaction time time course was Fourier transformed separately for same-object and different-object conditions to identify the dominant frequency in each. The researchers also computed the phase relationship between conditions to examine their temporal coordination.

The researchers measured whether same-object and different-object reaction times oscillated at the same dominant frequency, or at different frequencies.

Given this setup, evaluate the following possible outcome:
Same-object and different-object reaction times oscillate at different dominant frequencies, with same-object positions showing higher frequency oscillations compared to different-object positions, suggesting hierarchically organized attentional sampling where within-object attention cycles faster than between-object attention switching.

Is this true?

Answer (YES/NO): NO